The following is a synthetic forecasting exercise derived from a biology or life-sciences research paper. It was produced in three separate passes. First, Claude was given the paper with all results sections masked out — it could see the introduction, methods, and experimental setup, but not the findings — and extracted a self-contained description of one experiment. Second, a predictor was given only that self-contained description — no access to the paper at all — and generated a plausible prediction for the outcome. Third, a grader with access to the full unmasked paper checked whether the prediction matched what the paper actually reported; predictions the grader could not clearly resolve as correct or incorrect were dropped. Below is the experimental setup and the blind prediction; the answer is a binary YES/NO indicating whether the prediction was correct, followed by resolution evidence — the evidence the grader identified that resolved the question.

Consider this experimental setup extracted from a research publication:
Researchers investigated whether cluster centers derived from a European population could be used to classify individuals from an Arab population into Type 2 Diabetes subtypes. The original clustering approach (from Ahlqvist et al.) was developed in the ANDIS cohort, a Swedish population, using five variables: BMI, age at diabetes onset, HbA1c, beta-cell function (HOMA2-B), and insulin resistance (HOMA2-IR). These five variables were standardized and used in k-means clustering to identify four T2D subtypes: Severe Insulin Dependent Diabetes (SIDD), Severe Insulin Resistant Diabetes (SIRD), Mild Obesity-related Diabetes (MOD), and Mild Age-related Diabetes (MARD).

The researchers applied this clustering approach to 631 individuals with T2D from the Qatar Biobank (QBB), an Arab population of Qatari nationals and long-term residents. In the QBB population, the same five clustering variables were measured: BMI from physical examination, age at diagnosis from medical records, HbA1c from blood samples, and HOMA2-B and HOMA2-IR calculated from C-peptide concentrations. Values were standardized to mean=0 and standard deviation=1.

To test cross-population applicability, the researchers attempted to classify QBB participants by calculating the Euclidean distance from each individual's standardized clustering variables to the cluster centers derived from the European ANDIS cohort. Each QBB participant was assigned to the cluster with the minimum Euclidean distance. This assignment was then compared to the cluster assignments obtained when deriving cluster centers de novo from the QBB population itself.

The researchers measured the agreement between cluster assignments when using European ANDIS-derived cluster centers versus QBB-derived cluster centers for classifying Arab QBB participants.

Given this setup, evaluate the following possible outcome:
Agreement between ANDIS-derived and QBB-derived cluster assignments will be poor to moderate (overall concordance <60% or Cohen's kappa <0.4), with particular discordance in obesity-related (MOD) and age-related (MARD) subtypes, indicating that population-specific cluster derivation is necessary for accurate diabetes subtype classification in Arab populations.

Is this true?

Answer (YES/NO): NO